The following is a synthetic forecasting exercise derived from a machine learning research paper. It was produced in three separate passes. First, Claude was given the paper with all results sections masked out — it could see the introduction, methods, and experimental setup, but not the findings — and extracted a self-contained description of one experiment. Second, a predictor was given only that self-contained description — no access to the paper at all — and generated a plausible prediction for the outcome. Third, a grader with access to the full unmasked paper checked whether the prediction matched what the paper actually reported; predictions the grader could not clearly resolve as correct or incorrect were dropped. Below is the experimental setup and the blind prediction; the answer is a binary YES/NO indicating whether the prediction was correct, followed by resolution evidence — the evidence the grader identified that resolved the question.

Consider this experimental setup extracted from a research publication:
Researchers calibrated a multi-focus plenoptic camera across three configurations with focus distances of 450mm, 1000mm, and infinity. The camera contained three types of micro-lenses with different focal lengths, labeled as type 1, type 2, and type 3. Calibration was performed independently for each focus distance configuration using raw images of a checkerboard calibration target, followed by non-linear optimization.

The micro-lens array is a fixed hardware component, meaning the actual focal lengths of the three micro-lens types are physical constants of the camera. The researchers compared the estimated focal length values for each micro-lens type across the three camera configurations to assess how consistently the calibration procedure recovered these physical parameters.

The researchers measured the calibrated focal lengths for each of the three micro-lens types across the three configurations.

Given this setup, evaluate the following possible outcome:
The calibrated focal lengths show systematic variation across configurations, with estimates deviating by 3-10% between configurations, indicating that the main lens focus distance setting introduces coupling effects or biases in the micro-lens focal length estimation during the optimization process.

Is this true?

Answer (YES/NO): YES